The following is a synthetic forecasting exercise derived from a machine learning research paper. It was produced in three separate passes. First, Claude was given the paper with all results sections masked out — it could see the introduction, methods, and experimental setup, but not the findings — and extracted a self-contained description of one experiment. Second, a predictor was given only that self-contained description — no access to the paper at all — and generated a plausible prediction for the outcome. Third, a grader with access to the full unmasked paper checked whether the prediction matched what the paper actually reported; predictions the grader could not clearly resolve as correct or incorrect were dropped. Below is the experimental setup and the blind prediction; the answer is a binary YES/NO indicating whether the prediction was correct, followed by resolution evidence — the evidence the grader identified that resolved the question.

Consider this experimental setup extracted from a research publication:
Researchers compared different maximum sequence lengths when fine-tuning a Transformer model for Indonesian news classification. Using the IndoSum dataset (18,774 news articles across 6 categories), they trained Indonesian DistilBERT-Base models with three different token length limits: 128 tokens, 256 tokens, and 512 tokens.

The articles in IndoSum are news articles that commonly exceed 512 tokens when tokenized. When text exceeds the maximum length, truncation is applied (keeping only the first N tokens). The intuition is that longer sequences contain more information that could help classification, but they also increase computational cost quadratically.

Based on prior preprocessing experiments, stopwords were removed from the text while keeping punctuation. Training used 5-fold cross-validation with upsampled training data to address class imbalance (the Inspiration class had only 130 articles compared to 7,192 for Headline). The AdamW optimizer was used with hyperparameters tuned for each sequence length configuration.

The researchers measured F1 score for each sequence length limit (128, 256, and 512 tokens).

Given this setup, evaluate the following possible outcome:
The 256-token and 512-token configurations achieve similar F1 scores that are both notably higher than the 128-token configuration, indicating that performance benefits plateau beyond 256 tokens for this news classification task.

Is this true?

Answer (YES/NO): NO